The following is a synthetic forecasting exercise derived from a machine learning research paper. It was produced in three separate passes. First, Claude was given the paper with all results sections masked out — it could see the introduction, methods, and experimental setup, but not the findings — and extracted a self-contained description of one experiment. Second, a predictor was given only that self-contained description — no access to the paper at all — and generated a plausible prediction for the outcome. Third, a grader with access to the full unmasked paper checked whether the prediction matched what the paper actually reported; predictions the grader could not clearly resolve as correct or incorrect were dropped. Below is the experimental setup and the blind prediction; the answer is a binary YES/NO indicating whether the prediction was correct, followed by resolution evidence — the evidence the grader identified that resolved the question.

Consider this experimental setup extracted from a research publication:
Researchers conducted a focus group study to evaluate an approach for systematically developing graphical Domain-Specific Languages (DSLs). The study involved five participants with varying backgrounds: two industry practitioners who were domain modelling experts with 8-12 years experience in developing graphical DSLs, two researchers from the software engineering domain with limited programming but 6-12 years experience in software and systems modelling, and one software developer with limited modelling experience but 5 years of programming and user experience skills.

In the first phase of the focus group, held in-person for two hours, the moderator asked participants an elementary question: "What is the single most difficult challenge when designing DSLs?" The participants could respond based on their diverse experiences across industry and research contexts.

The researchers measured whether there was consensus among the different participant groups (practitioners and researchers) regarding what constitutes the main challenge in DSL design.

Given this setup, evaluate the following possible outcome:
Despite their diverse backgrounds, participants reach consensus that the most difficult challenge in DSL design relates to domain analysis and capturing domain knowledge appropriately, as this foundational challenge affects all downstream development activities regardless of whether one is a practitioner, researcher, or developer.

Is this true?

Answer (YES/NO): NO